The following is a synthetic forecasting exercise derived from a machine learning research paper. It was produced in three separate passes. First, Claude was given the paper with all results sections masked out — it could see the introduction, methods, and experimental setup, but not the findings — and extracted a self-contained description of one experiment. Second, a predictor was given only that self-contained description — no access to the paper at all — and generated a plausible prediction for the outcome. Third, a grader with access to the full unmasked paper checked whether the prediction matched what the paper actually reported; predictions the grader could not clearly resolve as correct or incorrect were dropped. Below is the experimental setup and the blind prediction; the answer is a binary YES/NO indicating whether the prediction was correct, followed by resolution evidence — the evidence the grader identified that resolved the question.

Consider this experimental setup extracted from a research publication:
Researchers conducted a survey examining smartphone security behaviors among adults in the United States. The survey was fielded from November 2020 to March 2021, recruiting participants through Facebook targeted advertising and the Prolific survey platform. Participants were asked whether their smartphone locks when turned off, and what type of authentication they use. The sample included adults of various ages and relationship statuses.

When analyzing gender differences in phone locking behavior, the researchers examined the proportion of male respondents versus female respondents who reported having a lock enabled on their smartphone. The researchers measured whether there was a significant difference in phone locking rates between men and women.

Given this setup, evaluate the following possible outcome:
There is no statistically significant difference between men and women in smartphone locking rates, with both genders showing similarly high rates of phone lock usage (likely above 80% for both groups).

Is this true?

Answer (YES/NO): NO